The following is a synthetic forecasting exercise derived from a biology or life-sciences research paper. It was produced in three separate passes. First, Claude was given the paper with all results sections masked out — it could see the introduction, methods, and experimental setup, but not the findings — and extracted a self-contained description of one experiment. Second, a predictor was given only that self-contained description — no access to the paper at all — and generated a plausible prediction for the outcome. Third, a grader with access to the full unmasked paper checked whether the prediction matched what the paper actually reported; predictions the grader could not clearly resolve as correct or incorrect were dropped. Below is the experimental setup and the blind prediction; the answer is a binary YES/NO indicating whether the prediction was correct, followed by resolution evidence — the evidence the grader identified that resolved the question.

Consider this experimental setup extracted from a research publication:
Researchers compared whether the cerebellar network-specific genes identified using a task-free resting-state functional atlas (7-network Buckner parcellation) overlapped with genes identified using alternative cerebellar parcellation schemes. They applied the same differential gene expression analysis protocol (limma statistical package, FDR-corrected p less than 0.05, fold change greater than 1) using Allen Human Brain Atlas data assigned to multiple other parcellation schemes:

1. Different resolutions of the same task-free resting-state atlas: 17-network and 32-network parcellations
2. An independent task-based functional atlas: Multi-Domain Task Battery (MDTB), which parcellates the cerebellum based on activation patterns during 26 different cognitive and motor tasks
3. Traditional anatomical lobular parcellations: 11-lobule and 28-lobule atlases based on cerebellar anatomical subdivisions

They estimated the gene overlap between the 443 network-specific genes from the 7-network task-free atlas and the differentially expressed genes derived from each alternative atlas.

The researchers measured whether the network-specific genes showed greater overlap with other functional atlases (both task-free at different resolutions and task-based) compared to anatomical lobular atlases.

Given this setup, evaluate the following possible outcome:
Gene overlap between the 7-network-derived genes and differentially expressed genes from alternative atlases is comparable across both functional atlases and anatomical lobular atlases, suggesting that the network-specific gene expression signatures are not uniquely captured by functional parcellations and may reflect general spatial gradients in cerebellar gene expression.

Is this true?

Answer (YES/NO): NO